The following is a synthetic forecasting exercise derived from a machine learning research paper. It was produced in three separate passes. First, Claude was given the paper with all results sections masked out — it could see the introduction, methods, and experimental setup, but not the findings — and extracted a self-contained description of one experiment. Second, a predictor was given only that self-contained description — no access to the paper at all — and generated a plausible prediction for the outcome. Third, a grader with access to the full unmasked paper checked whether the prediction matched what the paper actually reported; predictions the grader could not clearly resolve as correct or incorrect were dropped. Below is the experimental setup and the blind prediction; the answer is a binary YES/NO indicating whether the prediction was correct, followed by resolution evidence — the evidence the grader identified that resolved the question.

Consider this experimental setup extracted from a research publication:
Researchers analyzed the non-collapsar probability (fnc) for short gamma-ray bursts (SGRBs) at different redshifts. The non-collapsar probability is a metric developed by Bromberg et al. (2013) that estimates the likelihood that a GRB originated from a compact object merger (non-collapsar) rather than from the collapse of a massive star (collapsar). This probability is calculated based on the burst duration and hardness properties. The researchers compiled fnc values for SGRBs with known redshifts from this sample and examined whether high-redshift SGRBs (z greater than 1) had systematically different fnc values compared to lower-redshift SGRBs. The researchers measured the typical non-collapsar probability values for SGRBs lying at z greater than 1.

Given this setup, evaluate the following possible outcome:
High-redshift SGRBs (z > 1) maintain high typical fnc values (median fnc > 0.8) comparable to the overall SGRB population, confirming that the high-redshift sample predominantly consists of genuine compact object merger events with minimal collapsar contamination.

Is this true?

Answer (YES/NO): NO